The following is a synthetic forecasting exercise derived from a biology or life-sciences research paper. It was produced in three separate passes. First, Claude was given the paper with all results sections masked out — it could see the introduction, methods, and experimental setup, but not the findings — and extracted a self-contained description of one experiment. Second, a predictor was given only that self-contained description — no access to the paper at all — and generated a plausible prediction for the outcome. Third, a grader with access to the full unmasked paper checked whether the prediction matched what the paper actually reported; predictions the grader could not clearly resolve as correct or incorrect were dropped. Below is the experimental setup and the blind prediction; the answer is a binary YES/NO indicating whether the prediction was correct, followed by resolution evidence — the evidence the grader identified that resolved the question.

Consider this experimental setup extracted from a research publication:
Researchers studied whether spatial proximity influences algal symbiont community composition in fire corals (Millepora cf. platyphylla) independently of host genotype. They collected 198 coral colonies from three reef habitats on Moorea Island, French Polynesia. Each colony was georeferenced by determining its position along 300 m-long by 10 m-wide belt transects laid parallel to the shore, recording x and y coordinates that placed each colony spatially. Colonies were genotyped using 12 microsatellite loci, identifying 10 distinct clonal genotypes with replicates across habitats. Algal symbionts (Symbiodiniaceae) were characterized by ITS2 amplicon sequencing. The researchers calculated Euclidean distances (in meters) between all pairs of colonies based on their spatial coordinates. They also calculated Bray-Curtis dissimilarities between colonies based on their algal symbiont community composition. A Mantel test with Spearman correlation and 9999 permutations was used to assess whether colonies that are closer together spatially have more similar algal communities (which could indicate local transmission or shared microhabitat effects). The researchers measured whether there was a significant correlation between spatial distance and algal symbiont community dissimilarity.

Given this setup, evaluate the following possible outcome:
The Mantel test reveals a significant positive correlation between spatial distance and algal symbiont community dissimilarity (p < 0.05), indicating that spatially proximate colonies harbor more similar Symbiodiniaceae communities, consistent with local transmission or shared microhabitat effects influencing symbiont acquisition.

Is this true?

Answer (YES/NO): YES